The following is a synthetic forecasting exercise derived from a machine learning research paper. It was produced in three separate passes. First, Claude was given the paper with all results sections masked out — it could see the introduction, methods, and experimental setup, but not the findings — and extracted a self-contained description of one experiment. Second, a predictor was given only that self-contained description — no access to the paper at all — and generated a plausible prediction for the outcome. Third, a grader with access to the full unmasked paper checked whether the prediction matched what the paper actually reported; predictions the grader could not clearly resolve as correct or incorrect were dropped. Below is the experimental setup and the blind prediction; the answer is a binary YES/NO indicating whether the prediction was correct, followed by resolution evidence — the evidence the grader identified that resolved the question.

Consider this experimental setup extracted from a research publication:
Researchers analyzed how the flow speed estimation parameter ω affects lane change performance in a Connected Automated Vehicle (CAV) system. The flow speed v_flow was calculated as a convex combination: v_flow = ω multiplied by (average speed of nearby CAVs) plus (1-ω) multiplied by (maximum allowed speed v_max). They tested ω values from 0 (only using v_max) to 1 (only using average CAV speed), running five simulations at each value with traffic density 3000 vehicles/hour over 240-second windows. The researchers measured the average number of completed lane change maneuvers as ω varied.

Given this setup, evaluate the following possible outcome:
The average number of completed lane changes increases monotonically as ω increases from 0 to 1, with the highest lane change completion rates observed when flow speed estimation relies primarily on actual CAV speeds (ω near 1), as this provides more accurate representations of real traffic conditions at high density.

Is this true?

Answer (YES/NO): NO